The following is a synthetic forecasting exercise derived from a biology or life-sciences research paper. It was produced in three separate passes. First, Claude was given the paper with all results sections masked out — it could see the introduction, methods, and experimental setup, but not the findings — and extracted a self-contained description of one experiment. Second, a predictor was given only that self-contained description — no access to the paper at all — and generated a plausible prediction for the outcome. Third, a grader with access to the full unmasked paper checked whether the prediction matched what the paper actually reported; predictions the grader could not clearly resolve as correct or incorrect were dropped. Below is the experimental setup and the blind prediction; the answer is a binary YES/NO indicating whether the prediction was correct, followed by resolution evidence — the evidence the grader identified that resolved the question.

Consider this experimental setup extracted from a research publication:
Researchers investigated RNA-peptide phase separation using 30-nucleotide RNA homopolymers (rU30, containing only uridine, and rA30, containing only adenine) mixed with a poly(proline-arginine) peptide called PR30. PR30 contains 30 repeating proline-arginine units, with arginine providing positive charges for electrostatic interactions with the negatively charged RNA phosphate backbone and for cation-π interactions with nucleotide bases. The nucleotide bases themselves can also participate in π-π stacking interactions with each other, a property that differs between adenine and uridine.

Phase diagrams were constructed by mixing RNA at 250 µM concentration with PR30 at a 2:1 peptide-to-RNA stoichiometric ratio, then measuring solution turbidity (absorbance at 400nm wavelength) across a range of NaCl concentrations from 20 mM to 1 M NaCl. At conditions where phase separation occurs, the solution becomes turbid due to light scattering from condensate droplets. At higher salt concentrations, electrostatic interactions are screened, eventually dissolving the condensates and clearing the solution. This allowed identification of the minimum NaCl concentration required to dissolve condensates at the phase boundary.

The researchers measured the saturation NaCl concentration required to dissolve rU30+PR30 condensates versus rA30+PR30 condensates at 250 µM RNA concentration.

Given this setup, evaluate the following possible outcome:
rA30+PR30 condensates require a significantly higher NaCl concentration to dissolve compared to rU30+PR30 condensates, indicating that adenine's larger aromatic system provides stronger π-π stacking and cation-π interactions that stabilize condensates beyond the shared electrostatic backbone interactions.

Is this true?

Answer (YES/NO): YES